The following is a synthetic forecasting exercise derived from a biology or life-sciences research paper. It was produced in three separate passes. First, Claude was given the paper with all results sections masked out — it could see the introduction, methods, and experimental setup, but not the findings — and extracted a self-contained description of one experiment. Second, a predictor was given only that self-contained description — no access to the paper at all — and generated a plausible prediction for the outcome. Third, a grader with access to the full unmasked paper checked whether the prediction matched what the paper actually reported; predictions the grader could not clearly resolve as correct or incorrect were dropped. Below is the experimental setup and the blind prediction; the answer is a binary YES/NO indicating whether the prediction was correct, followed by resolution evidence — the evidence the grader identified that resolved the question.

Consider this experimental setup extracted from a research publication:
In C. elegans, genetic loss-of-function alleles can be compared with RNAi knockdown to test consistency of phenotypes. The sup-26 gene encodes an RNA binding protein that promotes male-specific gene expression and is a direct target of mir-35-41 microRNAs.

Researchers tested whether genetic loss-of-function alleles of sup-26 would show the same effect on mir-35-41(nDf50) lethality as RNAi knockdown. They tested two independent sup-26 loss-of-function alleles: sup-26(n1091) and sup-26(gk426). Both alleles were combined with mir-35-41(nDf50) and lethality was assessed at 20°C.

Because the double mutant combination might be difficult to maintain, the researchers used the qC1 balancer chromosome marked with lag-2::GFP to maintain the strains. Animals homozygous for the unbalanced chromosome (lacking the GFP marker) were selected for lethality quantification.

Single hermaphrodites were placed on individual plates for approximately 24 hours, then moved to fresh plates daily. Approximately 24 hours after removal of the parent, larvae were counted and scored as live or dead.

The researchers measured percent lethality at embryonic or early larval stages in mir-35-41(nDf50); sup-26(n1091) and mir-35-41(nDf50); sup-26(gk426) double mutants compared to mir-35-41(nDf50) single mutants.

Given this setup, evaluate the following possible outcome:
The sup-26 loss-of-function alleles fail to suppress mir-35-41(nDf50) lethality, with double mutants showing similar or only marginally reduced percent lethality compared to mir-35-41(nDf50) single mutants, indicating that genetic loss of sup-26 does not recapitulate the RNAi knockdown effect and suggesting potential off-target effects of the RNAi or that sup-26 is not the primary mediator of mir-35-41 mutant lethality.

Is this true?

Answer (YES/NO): NO